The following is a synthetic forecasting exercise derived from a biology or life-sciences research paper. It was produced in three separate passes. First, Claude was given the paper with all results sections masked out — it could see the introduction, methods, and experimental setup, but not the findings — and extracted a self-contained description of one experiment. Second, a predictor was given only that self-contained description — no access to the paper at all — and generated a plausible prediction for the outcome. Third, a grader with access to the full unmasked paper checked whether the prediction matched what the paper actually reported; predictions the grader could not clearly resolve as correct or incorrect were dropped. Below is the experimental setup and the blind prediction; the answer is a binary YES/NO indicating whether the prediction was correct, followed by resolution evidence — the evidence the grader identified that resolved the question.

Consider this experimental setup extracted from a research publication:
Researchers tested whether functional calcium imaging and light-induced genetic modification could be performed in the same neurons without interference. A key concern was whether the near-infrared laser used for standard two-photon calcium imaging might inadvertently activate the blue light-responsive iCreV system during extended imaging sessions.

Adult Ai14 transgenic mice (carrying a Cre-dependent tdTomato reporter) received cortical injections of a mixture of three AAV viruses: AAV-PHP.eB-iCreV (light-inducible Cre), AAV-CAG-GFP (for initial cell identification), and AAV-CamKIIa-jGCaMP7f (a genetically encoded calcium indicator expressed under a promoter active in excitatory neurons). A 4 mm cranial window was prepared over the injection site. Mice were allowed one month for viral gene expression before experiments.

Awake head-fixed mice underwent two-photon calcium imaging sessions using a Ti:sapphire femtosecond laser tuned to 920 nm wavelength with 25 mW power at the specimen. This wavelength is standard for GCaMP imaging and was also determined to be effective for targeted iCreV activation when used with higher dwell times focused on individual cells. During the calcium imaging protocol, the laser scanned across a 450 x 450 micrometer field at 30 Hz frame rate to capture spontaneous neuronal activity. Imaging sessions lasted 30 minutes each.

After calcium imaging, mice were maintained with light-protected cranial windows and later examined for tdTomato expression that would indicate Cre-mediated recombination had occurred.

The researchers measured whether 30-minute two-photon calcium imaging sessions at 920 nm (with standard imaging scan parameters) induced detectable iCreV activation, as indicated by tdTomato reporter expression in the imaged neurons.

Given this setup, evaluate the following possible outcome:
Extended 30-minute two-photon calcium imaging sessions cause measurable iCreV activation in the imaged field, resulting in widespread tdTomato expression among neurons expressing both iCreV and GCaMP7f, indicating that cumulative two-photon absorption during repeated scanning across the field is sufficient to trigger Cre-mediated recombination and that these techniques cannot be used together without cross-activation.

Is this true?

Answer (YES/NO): YES